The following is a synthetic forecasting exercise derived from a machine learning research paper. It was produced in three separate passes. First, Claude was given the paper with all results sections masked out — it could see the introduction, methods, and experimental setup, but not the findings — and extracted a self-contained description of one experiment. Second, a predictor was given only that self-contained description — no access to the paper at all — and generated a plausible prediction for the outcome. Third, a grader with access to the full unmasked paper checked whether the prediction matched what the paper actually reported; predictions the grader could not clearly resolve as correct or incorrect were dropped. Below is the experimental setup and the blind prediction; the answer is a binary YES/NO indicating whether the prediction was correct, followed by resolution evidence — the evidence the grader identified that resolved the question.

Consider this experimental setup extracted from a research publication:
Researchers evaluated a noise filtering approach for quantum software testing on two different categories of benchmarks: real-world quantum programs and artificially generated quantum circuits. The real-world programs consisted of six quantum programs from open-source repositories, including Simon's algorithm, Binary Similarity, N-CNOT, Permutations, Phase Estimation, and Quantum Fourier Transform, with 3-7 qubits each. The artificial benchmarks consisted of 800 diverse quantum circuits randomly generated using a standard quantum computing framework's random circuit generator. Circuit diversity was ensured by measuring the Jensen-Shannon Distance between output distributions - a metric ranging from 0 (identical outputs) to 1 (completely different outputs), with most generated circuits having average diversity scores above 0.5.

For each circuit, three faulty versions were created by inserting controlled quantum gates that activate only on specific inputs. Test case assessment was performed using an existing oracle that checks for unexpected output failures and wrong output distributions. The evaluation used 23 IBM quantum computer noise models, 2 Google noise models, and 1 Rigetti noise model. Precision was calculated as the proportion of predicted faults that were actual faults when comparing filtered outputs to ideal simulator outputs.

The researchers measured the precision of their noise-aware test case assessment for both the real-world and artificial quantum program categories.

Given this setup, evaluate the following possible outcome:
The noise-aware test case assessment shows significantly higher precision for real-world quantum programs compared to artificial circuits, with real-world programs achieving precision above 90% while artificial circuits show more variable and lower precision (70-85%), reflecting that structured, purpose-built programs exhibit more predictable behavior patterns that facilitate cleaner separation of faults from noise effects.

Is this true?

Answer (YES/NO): NO